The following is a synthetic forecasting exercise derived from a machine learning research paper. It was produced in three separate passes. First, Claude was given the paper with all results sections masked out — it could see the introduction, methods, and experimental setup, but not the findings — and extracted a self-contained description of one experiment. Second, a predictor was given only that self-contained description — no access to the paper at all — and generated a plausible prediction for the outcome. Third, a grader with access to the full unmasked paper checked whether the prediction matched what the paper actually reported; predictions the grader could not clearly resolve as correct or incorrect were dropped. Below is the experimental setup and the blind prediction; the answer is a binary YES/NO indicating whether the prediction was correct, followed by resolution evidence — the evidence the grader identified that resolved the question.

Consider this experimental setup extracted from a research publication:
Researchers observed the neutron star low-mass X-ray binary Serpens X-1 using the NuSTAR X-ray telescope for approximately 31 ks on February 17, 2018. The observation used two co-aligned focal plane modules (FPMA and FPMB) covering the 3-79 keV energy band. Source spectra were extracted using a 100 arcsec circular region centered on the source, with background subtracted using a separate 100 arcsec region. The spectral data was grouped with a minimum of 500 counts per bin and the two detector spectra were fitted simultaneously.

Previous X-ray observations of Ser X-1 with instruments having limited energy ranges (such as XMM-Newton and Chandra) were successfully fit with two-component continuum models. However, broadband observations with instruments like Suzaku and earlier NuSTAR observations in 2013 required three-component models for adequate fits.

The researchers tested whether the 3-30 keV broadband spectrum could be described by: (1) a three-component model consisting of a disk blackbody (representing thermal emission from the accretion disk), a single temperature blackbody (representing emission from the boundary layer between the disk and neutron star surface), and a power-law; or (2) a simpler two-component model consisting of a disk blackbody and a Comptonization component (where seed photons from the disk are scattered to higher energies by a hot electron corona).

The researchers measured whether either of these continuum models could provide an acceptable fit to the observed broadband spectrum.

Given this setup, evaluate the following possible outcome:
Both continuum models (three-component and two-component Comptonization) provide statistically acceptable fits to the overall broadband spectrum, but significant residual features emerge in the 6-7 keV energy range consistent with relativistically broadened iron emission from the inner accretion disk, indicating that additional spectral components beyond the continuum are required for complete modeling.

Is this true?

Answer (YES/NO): NO